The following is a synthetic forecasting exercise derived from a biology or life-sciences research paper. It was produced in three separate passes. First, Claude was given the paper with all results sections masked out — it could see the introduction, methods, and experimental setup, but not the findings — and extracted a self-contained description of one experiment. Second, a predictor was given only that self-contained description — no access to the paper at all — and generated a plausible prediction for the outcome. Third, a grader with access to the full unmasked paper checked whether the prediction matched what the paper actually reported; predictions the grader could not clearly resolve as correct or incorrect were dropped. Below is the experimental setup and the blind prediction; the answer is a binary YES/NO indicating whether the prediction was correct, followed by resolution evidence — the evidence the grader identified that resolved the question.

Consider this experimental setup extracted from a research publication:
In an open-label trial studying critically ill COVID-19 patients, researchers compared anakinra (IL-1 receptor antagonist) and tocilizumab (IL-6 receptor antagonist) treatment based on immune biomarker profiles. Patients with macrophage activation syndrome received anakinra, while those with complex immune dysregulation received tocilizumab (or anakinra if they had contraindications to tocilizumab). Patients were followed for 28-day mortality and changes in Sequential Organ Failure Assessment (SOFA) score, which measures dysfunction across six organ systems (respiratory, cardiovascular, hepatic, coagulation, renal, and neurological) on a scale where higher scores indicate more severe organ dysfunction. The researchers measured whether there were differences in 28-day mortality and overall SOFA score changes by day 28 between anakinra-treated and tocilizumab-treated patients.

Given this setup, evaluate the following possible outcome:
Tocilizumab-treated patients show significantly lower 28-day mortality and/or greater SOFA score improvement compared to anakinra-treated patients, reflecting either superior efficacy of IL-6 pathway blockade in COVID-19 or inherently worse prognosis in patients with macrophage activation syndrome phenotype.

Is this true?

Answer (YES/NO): NO